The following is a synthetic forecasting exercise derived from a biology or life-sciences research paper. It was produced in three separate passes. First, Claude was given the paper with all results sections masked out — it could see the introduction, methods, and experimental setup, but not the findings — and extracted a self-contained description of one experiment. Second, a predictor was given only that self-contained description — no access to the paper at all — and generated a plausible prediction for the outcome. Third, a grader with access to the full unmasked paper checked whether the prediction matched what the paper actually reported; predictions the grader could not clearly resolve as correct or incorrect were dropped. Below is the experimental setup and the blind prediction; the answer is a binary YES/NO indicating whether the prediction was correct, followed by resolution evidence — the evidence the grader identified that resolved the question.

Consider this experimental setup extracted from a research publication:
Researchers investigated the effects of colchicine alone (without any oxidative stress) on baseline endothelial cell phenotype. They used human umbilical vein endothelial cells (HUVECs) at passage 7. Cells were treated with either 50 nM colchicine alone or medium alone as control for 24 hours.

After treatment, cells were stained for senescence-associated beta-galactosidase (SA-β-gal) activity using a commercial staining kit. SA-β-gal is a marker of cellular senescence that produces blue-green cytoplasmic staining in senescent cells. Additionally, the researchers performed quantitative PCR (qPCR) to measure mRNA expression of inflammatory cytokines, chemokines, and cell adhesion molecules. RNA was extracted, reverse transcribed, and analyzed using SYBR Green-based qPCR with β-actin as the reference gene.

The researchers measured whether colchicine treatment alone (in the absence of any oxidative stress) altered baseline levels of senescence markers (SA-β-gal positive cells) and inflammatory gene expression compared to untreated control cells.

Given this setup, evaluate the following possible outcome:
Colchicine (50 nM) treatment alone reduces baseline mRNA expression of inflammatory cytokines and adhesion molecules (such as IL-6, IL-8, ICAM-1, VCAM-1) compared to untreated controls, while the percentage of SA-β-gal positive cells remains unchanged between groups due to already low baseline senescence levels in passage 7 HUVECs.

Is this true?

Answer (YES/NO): NO